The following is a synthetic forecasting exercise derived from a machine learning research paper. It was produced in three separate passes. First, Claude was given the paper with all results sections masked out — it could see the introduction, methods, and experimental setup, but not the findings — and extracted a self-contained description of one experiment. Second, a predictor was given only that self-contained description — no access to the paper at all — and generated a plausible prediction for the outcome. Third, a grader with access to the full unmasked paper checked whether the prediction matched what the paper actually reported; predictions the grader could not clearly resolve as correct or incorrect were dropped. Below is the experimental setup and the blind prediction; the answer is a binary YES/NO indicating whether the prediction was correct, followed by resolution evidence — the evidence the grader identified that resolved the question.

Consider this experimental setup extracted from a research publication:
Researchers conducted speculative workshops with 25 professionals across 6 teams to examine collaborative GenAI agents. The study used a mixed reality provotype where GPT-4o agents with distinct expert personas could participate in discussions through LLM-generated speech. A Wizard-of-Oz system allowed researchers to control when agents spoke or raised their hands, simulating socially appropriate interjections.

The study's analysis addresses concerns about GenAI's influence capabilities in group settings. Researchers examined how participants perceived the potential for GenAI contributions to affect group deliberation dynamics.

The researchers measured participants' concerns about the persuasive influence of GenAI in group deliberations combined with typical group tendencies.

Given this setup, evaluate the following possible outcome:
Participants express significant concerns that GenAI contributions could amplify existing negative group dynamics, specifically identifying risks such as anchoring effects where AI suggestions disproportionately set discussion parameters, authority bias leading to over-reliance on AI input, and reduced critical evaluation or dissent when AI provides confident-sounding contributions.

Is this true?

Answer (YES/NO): YES